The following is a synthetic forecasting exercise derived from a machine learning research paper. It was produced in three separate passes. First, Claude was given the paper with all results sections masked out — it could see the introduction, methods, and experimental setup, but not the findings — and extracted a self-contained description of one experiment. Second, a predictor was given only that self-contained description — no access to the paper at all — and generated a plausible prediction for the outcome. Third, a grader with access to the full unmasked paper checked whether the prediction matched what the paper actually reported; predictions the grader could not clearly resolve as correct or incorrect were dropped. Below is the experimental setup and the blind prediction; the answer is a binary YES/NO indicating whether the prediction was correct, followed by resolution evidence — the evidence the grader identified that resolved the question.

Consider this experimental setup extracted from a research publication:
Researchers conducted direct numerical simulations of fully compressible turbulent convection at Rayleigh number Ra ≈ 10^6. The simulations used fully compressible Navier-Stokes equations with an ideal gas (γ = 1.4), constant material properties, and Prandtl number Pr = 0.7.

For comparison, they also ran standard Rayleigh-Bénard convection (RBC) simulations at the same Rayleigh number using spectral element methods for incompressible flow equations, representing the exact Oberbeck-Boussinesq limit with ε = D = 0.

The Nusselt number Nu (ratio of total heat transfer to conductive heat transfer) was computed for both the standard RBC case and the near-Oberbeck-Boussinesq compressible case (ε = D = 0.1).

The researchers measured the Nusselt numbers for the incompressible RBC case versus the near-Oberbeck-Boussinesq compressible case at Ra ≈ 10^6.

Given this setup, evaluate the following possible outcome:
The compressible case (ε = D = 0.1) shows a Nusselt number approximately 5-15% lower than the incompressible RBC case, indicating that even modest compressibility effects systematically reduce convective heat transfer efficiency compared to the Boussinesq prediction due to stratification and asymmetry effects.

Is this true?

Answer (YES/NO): NO